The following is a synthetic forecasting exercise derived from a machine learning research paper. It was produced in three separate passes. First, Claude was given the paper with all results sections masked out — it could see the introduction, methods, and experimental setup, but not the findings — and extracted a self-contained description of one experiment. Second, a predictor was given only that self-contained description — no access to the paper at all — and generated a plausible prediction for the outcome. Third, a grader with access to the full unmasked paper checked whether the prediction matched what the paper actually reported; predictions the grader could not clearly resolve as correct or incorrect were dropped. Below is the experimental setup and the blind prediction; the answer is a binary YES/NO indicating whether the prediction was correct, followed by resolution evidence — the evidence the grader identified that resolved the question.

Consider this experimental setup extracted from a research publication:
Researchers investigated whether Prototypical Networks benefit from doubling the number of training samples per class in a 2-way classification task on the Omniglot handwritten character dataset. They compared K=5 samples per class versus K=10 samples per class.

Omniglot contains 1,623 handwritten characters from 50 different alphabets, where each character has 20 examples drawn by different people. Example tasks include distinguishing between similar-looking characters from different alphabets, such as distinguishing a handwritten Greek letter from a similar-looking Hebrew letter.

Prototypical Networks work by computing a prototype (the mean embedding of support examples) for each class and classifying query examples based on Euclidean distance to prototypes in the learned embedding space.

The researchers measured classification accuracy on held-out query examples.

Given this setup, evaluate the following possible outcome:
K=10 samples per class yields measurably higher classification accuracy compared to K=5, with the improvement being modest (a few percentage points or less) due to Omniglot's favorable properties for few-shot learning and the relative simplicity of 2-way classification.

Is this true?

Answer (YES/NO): NO